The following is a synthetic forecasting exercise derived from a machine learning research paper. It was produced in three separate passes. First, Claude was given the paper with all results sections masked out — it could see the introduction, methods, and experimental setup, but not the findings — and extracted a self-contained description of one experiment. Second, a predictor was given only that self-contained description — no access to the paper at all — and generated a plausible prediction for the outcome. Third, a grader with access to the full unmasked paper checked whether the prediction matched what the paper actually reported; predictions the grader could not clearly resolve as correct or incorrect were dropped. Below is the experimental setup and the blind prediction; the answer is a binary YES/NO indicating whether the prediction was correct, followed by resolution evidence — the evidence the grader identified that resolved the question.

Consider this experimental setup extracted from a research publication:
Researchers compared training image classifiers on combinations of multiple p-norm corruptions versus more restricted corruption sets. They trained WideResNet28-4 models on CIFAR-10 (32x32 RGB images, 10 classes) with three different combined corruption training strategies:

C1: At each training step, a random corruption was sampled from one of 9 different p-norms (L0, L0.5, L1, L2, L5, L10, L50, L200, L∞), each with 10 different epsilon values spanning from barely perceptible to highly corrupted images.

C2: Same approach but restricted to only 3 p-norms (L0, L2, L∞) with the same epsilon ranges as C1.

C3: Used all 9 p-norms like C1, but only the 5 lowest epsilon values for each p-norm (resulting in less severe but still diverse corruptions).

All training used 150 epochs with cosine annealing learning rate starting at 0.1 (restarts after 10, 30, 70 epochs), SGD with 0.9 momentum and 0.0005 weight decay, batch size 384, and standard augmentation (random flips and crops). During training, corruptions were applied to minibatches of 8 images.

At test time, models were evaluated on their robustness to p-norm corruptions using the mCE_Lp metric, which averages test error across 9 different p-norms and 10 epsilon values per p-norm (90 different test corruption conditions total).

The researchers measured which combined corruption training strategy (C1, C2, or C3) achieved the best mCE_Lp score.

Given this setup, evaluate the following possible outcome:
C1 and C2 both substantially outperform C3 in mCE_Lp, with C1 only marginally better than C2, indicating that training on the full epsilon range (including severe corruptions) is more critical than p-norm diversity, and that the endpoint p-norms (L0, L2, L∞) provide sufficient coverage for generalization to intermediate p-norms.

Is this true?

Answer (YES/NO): NO